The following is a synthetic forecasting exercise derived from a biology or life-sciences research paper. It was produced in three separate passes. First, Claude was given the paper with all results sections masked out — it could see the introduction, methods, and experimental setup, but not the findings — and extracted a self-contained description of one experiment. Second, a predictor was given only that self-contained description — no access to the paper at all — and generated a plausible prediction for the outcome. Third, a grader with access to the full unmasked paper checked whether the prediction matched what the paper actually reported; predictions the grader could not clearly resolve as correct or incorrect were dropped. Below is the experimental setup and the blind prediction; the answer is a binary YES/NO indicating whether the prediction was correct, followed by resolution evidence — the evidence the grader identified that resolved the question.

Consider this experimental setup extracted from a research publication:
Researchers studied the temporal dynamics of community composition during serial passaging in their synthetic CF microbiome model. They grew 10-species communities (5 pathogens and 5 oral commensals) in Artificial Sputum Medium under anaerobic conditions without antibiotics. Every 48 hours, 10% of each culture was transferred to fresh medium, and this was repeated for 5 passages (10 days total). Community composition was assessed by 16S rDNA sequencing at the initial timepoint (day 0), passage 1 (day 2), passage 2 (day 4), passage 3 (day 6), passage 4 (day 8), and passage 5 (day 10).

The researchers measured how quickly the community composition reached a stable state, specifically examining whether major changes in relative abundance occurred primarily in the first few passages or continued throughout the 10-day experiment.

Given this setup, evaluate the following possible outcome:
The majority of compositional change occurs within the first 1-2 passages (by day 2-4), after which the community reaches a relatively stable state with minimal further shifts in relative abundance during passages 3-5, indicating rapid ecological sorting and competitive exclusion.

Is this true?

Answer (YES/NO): YES